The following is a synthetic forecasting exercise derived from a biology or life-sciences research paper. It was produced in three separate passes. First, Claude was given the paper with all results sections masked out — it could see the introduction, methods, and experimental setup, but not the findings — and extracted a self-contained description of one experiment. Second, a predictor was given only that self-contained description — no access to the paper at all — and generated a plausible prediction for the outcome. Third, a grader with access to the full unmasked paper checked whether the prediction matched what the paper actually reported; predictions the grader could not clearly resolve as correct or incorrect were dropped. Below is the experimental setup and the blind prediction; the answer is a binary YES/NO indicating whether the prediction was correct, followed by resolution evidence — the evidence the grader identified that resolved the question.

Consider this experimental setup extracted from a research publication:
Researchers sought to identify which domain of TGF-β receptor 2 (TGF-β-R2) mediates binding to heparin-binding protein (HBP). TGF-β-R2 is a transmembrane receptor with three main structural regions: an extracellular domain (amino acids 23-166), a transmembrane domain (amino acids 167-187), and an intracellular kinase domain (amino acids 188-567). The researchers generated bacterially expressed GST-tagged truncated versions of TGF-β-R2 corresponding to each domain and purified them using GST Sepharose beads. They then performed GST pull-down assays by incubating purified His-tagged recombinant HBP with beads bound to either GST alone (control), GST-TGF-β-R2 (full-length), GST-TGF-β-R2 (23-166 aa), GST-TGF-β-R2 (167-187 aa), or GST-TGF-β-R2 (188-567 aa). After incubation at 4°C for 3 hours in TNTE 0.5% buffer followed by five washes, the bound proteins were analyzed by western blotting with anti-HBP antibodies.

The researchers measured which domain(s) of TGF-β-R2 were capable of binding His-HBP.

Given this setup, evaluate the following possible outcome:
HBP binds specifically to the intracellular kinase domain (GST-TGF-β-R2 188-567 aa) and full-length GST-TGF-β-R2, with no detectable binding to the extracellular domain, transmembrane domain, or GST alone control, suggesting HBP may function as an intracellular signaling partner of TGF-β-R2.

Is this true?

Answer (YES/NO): NO